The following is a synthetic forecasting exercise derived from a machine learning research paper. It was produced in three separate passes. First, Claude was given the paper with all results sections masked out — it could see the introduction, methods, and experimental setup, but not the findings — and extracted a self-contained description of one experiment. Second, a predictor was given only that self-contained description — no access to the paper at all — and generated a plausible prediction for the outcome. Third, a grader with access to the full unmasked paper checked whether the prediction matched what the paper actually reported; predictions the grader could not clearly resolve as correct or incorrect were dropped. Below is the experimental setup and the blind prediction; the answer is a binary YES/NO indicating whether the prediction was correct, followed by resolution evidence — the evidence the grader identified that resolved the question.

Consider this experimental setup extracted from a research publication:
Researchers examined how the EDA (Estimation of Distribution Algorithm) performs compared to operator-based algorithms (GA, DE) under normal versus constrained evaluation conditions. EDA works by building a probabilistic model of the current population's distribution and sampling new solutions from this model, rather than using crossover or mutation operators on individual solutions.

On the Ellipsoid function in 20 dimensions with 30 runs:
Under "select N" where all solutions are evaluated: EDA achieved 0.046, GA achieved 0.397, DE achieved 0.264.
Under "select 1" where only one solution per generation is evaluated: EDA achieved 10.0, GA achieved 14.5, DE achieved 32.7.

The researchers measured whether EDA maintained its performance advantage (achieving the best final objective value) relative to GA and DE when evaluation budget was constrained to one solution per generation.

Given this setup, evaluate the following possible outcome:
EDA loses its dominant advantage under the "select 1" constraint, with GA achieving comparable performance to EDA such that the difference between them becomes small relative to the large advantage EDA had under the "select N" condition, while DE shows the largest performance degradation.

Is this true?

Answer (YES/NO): NO